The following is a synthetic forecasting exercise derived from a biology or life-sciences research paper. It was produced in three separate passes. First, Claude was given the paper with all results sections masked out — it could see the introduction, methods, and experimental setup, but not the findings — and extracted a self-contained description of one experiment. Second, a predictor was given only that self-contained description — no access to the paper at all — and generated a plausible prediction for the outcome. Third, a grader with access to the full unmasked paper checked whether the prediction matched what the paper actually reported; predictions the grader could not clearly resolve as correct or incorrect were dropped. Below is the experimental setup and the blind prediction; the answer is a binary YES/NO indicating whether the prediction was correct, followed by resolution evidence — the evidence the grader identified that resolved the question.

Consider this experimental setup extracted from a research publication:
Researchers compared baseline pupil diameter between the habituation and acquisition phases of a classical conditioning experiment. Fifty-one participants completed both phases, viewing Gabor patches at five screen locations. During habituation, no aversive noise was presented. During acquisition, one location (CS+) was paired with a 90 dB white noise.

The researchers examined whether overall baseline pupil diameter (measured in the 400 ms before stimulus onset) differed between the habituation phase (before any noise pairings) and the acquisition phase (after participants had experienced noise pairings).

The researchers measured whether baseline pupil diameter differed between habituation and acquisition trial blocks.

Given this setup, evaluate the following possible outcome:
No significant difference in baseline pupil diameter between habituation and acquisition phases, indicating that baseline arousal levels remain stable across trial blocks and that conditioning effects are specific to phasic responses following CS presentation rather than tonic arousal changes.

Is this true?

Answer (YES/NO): NO